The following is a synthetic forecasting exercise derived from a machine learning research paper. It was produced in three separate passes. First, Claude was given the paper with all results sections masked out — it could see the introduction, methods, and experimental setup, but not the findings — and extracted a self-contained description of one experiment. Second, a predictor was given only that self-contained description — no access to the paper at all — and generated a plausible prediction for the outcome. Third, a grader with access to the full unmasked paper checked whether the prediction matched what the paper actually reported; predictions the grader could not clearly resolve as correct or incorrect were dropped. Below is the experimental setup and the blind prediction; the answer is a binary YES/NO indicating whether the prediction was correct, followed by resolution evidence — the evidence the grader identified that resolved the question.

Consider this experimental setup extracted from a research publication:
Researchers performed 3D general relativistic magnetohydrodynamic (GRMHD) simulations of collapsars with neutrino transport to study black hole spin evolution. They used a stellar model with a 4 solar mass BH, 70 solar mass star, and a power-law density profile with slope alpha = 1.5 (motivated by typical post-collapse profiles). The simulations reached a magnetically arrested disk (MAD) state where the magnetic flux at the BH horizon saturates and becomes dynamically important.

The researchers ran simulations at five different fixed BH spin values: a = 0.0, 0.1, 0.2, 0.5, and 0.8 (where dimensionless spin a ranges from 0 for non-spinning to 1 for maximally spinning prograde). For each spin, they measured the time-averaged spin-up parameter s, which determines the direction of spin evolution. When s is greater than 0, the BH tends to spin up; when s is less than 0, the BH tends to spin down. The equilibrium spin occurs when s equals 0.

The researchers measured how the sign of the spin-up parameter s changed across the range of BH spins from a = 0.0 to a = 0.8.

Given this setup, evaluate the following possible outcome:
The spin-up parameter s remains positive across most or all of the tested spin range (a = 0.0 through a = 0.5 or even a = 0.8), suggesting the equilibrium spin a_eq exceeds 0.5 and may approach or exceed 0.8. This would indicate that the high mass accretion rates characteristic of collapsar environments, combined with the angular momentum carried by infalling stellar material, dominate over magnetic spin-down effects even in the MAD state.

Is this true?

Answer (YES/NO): NO